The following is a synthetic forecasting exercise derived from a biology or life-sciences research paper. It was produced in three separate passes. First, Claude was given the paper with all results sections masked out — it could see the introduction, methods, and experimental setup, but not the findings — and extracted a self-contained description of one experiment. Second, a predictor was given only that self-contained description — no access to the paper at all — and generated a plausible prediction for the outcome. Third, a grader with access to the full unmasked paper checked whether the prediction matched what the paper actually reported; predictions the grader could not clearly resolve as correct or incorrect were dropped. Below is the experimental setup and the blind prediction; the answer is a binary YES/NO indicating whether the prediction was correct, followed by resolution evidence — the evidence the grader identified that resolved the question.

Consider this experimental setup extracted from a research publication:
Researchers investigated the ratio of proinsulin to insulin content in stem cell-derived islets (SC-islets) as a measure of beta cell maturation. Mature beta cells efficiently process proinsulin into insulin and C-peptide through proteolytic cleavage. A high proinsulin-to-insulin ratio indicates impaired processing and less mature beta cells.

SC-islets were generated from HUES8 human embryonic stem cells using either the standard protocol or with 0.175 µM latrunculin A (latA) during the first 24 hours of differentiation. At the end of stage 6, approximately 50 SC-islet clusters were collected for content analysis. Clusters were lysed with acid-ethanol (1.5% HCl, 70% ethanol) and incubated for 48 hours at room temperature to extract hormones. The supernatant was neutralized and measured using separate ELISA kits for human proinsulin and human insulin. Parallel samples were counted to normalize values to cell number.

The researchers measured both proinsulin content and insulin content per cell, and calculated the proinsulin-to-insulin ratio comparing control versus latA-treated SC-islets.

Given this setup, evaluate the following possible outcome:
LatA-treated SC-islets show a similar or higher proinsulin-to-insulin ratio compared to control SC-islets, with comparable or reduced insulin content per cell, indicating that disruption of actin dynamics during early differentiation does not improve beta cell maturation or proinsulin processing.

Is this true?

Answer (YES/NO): NO